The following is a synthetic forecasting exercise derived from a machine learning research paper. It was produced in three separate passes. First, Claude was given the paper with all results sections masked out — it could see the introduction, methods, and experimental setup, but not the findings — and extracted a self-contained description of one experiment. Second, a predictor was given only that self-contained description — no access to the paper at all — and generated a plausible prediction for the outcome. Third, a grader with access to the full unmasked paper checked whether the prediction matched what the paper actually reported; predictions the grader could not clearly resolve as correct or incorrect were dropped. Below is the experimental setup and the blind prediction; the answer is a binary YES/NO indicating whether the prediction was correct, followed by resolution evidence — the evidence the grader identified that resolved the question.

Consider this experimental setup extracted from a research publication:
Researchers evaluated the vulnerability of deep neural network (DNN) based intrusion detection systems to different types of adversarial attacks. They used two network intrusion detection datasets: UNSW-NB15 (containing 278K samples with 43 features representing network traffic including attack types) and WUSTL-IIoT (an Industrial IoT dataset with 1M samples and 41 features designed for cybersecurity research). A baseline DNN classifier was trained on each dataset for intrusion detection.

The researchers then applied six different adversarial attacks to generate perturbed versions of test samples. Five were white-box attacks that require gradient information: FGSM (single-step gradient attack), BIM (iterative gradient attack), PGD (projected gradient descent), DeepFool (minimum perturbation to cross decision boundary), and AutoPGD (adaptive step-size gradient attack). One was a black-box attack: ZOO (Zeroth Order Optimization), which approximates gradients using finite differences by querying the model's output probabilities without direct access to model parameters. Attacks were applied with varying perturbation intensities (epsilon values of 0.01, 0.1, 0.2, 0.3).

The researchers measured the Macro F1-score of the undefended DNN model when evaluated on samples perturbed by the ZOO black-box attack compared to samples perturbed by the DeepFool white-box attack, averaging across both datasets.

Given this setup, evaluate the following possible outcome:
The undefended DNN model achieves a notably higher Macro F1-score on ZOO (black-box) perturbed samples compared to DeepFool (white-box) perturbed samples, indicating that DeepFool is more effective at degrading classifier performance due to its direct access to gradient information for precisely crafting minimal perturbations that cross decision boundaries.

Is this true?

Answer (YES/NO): YES